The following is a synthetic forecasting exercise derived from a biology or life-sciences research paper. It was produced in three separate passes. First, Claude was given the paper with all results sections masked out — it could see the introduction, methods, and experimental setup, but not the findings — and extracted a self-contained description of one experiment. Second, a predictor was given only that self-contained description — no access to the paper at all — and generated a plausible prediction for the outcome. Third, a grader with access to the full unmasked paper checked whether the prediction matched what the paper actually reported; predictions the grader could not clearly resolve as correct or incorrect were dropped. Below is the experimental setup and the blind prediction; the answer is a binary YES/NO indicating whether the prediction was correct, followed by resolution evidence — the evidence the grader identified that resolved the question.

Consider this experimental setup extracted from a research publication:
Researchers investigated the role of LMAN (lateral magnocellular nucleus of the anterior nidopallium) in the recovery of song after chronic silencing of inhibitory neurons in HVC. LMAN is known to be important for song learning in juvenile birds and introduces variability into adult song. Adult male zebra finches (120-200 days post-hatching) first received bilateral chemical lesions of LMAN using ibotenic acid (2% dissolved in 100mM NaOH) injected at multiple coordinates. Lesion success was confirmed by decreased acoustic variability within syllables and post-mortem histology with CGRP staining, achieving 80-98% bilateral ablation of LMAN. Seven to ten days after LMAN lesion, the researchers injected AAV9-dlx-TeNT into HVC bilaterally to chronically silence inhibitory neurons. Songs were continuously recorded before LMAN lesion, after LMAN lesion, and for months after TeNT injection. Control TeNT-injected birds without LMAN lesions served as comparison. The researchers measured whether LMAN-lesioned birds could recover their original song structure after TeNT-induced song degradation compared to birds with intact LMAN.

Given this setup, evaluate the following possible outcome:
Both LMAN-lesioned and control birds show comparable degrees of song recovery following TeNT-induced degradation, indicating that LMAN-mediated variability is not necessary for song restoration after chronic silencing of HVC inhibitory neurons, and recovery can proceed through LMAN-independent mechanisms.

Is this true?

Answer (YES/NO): YES